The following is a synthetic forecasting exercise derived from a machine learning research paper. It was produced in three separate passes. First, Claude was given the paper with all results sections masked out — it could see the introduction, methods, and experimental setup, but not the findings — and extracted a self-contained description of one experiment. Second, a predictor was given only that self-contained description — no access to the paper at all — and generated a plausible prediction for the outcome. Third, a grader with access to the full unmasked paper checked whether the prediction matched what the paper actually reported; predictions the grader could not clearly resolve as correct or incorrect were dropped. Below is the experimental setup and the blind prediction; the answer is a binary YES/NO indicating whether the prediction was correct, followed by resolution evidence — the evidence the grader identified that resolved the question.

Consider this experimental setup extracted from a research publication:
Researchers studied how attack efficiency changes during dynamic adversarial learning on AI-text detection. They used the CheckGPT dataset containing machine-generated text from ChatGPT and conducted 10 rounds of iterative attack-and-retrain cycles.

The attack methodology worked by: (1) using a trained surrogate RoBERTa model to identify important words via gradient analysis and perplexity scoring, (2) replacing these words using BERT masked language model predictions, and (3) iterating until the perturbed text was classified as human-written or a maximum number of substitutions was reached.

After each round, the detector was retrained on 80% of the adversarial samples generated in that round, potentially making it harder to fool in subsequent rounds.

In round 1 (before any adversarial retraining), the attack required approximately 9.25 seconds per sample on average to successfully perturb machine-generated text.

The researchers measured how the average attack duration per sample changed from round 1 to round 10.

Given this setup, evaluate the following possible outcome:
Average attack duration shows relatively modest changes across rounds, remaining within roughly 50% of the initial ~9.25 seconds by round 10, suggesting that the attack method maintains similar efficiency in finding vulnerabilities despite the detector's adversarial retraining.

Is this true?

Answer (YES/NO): NO